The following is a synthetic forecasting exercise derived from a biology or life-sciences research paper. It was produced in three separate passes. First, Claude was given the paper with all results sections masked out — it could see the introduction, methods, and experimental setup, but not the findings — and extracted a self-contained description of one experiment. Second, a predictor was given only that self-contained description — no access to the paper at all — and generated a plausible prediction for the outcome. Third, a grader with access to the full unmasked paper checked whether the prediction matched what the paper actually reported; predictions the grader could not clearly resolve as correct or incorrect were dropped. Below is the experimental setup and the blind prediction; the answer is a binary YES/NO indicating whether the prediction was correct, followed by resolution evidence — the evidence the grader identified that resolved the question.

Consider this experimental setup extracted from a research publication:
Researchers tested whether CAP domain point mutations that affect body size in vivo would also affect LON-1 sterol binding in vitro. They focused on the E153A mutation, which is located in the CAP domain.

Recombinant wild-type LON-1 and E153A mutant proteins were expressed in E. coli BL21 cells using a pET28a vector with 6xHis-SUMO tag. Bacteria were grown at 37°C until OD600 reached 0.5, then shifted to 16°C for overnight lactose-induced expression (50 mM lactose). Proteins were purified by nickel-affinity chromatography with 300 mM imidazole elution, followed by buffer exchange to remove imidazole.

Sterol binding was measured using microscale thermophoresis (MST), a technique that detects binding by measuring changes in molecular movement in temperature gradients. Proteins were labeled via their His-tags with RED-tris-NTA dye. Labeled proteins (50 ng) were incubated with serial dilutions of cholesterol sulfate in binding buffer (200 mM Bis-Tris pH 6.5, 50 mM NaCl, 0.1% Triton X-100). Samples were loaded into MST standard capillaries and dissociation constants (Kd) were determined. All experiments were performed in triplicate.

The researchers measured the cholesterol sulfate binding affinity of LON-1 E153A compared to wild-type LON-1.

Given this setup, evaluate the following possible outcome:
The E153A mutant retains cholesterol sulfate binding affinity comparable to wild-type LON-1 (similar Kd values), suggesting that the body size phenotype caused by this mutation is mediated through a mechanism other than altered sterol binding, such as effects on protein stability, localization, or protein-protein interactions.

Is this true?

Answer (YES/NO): YES